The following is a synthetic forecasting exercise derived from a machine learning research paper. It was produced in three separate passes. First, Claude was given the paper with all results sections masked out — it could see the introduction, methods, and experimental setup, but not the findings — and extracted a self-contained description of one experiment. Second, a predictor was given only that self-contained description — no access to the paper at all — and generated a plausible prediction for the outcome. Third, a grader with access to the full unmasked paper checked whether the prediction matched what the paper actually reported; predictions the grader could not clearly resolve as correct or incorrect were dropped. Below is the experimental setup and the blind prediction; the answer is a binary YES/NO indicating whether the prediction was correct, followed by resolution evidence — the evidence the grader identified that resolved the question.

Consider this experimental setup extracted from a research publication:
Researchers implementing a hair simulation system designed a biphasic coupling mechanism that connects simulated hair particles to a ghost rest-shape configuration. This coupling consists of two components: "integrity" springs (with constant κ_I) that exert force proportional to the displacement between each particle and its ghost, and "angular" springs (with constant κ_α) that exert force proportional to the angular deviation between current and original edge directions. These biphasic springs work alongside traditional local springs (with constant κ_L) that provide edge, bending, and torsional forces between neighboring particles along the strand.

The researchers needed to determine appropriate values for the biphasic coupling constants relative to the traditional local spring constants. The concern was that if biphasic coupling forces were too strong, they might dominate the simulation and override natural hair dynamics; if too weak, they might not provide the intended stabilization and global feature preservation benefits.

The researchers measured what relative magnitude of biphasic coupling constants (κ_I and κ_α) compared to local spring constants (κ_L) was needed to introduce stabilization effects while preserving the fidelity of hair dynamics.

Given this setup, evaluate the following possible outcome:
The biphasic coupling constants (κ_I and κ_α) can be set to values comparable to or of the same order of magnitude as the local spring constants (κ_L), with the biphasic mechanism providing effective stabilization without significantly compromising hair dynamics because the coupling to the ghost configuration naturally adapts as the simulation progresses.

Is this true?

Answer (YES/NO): NO